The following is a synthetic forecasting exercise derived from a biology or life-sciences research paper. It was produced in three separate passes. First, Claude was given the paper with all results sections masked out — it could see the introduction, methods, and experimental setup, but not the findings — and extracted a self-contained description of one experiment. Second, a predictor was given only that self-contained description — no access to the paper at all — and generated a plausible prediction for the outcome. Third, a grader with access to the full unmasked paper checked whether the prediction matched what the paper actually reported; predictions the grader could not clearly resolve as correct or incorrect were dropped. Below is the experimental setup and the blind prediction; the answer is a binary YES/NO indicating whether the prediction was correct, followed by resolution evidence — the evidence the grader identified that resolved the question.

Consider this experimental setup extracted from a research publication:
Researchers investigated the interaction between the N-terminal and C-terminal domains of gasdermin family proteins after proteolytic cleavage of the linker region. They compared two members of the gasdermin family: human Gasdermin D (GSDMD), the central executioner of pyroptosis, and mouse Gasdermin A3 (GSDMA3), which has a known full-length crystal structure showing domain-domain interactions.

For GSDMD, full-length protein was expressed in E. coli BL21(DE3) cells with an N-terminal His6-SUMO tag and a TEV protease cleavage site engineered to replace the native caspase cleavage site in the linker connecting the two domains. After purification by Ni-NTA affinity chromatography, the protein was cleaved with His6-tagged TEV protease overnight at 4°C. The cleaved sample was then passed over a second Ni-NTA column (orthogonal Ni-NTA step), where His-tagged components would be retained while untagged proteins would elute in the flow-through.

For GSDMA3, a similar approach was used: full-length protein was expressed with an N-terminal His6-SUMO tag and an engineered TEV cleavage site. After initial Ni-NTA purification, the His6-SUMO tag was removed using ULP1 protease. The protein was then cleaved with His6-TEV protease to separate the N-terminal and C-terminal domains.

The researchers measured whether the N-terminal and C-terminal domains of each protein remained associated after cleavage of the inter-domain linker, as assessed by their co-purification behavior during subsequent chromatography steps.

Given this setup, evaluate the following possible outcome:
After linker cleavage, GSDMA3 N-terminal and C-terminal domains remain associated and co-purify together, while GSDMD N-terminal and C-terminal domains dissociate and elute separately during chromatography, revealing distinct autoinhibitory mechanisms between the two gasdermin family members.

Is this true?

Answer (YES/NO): NO